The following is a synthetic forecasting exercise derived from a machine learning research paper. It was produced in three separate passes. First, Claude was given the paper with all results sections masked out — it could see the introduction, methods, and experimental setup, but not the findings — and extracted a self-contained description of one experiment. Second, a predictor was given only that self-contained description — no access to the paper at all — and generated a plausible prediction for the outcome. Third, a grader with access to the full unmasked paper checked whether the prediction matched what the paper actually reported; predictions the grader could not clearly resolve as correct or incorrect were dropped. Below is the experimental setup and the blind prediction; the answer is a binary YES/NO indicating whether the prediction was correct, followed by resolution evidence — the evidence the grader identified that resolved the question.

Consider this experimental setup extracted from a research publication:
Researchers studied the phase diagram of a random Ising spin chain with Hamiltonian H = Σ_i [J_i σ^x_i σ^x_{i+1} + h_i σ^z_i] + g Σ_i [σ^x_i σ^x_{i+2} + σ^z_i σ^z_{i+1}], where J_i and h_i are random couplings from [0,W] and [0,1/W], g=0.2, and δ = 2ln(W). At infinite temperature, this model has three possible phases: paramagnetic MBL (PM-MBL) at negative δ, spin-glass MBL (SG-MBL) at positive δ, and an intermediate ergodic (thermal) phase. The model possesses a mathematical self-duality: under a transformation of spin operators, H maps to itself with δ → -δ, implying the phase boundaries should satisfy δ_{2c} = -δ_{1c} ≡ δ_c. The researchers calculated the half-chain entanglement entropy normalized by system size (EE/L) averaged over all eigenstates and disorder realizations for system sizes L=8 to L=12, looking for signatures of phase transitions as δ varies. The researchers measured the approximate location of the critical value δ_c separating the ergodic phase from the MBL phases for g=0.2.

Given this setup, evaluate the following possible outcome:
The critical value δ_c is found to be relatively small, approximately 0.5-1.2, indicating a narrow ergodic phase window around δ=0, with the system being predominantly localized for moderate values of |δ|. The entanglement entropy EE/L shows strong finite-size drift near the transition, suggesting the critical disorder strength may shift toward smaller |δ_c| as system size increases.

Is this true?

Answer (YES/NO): NO